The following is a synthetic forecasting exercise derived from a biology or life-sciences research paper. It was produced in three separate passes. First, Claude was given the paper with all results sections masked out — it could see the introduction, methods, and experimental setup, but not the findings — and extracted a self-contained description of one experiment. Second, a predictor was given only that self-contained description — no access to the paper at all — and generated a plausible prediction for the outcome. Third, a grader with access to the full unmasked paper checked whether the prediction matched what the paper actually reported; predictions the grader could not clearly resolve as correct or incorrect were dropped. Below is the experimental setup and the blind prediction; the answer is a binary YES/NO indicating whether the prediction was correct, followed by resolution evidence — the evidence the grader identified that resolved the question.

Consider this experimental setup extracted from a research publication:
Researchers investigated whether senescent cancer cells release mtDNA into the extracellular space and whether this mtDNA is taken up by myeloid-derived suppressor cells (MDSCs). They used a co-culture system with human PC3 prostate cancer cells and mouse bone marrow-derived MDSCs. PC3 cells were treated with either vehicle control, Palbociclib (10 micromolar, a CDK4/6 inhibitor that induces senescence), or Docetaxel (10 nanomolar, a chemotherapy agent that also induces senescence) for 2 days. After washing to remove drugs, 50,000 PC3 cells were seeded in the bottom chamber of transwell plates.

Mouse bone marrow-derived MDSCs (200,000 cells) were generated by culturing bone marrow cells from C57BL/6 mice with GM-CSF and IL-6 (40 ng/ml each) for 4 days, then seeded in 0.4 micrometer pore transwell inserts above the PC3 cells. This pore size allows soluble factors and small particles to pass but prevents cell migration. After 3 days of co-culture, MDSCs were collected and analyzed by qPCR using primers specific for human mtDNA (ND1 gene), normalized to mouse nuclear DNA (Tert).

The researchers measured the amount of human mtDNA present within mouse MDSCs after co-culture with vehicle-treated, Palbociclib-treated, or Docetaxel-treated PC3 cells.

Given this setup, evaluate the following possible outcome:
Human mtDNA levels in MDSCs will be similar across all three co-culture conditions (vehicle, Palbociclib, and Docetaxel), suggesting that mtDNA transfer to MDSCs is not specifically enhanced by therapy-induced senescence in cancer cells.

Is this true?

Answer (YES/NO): NO